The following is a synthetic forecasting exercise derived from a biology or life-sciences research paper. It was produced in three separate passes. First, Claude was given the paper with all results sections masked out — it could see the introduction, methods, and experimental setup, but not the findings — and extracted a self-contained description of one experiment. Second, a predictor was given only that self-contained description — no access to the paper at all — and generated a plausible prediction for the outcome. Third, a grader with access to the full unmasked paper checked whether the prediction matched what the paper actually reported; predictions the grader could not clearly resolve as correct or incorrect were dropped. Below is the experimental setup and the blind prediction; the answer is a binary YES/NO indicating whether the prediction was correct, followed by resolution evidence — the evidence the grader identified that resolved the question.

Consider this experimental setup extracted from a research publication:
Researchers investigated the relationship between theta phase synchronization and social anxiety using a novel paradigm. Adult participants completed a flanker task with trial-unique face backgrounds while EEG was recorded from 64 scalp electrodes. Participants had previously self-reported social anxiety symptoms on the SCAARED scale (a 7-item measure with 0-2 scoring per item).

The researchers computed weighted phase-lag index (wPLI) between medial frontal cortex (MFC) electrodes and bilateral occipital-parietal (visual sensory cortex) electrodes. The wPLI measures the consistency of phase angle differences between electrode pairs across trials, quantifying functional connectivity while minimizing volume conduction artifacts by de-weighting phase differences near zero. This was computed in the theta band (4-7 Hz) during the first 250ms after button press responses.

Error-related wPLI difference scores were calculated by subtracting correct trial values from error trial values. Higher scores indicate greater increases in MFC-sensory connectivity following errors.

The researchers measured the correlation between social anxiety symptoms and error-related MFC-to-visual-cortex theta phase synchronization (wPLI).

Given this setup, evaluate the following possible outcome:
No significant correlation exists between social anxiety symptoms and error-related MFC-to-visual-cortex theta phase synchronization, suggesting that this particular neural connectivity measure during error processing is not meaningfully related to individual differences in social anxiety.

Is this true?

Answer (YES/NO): NO